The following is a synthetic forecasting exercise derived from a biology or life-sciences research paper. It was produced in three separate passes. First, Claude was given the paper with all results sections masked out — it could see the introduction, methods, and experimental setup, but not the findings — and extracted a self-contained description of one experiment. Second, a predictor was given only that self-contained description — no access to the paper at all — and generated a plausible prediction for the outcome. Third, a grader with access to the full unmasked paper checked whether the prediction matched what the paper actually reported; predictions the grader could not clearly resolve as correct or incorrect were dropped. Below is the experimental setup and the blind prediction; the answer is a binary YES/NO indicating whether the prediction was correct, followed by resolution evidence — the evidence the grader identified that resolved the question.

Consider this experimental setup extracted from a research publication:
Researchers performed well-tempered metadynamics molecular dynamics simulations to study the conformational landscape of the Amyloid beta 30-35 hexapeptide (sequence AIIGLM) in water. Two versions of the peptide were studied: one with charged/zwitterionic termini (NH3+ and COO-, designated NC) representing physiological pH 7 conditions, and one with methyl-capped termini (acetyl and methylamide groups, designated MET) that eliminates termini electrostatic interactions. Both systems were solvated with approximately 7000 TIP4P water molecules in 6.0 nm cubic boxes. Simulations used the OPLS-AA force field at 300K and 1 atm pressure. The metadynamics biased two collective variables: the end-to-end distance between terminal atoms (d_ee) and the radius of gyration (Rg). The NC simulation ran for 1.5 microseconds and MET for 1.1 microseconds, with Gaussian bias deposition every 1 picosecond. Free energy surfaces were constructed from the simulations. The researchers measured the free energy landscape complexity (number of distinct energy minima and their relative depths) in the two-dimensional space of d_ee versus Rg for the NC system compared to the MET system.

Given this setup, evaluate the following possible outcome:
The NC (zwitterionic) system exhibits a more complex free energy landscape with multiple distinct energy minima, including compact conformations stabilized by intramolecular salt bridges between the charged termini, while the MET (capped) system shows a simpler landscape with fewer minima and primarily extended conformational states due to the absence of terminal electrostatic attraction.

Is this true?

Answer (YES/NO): YES